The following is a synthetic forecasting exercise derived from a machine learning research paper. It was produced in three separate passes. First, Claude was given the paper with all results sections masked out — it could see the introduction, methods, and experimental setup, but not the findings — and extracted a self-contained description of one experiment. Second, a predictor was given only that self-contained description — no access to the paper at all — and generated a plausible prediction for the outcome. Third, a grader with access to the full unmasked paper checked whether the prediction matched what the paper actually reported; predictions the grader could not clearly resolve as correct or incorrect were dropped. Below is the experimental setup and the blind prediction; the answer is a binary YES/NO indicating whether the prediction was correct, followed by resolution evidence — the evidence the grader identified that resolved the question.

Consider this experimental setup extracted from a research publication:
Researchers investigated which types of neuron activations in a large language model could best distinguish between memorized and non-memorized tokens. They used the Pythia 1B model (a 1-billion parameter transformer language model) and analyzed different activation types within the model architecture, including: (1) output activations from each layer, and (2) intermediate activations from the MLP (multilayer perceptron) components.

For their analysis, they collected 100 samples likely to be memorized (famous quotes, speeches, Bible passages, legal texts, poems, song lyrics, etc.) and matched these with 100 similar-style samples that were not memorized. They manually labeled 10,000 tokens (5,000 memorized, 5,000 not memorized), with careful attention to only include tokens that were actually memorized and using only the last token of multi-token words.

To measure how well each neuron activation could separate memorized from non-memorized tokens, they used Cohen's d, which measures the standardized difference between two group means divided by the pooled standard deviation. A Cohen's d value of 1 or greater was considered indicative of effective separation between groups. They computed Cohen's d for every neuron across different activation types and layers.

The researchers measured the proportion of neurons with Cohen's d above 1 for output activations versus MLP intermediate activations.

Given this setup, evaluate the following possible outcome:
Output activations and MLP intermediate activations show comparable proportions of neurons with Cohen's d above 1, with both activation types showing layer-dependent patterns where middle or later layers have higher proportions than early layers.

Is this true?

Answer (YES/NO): NO